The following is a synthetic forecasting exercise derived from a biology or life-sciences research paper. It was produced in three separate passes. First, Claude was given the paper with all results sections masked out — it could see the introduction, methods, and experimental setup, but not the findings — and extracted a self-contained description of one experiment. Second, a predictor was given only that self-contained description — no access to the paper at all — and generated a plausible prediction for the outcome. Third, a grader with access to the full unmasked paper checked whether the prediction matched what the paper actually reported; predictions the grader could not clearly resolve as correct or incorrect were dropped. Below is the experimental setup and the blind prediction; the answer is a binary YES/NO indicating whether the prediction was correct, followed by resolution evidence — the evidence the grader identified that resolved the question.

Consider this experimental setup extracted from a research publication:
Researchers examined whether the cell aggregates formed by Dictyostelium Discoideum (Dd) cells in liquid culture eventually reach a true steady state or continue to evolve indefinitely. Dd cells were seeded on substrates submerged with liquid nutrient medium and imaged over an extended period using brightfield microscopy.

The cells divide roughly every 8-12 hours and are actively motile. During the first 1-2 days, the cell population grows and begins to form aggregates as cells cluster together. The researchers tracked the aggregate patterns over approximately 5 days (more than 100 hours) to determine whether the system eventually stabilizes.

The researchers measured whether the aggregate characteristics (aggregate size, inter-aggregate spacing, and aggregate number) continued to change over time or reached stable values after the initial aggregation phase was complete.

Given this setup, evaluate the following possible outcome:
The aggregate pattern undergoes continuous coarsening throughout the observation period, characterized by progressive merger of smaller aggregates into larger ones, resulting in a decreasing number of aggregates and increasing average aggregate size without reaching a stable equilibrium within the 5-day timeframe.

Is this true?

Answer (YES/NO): NO